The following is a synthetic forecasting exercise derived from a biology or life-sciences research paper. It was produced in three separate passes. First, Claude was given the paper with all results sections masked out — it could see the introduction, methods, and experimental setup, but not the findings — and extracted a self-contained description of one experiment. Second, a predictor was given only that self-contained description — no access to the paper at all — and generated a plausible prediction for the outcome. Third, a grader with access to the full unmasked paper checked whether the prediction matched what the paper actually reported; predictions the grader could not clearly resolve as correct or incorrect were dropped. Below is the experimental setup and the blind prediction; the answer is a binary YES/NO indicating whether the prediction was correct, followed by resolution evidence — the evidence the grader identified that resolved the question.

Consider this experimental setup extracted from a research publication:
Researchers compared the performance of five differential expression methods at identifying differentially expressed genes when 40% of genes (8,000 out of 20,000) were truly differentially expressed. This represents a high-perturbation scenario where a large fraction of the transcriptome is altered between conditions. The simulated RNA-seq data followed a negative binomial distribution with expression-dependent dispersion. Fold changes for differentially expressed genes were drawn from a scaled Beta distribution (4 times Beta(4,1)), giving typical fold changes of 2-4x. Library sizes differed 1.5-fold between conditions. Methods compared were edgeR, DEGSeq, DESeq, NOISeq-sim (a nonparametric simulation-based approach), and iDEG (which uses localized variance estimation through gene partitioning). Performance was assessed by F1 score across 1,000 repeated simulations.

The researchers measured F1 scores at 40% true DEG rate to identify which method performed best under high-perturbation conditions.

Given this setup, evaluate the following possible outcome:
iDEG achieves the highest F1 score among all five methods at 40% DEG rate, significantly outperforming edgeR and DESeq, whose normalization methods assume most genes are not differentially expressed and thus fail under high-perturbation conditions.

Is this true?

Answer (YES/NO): NO